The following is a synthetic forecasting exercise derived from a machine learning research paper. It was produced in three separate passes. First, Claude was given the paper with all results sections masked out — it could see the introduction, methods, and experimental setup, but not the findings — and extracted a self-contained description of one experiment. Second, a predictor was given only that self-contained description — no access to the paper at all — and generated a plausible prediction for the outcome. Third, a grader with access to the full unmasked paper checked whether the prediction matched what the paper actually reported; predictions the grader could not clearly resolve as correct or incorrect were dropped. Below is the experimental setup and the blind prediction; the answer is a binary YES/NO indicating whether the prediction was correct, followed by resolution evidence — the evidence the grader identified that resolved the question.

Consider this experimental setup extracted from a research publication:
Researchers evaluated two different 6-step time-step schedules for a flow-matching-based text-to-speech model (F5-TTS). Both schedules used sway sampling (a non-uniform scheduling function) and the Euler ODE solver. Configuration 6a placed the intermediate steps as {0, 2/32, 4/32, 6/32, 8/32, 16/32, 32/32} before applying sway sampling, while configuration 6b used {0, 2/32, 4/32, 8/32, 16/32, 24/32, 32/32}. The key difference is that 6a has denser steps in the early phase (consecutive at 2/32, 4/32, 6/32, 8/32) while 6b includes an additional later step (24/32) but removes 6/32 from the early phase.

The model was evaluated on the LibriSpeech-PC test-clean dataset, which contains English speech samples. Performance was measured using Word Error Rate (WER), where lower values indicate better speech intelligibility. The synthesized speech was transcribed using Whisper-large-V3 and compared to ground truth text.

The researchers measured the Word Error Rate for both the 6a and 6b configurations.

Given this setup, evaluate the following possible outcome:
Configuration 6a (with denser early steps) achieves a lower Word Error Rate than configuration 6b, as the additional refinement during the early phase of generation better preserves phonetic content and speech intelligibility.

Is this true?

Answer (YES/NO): YES